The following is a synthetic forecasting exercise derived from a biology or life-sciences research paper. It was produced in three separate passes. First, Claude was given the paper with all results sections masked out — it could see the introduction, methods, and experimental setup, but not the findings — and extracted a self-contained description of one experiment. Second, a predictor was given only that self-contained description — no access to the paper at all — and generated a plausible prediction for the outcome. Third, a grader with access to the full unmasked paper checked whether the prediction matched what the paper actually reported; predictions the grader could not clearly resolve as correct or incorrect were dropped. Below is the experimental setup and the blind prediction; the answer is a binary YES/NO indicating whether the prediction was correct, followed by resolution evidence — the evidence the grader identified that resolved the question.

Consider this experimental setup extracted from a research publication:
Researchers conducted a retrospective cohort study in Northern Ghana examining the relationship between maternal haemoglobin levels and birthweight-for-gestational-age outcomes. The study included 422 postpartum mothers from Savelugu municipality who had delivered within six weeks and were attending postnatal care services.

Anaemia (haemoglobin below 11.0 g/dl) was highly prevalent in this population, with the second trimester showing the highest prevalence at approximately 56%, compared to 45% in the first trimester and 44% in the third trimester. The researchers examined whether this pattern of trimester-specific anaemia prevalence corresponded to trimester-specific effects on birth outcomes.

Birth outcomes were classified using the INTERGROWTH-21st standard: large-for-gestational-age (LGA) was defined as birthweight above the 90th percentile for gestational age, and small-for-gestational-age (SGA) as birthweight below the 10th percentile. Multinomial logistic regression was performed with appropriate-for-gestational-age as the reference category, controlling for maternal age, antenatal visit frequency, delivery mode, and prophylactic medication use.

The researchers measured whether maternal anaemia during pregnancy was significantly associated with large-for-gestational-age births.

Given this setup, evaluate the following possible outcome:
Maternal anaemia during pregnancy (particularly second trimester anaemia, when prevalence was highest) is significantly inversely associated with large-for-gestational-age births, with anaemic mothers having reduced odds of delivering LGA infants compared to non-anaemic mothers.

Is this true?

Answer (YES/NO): NO